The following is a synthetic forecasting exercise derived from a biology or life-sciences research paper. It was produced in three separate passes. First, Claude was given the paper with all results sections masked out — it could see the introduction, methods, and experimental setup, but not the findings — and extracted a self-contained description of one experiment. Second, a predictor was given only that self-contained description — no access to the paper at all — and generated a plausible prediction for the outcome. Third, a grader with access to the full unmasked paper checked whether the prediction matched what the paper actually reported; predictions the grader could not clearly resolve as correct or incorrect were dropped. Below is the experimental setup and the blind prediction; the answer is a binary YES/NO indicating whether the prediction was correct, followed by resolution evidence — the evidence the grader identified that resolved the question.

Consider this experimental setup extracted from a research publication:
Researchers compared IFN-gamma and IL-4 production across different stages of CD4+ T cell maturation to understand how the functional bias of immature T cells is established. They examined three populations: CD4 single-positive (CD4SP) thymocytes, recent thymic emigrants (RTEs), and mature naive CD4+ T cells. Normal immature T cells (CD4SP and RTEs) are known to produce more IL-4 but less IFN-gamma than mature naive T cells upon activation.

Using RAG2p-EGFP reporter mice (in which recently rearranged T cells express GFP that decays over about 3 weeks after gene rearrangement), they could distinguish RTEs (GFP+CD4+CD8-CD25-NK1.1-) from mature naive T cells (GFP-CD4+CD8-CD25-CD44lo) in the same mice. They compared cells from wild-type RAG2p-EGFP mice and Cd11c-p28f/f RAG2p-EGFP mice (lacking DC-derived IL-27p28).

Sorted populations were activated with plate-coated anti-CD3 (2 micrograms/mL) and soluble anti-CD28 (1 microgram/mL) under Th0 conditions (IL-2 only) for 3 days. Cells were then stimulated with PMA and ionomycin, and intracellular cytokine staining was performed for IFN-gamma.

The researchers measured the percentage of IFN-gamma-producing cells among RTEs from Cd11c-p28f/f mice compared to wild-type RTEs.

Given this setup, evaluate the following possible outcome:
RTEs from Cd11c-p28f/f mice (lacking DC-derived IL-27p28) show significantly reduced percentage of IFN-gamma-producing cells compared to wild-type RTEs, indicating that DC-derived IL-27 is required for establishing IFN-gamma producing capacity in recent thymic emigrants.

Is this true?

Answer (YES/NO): NO